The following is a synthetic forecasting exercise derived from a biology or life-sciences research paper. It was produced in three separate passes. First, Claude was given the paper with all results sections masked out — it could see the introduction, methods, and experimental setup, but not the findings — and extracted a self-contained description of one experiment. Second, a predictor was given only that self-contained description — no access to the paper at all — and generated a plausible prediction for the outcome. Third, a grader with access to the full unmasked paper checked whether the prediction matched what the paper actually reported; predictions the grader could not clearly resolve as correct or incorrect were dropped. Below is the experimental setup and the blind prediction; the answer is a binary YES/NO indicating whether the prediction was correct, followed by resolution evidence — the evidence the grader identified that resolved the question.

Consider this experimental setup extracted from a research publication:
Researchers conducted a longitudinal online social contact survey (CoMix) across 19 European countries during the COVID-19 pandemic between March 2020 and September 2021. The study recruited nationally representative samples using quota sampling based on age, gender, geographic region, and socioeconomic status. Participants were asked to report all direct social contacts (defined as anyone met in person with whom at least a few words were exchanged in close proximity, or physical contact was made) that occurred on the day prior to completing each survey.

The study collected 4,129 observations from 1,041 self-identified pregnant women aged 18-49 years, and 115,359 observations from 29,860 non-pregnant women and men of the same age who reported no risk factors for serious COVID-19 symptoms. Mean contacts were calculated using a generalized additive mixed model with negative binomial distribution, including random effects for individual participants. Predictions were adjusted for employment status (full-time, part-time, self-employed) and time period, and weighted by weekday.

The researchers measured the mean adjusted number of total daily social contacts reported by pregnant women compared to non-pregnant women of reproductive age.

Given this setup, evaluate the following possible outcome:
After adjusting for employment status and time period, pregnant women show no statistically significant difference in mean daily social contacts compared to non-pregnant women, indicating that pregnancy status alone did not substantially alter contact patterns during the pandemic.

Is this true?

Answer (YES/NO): NO